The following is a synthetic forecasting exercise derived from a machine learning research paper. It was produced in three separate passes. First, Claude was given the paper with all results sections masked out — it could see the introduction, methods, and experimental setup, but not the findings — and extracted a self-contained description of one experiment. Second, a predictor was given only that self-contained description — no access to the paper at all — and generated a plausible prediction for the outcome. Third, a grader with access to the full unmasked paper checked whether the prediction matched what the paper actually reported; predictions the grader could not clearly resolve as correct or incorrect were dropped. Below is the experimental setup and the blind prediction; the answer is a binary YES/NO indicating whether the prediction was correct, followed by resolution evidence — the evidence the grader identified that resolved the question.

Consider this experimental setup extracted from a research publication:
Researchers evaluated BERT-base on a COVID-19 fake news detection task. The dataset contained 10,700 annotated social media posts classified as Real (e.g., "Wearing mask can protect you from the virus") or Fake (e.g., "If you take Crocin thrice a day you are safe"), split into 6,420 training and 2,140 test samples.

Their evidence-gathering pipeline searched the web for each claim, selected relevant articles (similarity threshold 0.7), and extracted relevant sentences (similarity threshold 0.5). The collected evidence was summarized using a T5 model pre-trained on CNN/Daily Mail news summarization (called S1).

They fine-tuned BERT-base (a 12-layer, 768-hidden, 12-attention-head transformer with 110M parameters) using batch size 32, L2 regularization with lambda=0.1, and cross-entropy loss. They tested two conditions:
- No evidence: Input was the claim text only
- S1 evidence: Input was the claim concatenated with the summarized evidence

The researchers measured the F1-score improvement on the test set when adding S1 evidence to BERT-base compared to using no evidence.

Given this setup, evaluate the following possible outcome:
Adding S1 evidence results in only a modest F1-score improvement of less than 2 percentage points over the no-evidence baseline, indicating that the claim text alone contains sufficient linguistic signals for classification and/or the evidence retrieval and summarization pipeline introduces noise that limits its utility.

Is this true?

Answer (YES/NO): YES